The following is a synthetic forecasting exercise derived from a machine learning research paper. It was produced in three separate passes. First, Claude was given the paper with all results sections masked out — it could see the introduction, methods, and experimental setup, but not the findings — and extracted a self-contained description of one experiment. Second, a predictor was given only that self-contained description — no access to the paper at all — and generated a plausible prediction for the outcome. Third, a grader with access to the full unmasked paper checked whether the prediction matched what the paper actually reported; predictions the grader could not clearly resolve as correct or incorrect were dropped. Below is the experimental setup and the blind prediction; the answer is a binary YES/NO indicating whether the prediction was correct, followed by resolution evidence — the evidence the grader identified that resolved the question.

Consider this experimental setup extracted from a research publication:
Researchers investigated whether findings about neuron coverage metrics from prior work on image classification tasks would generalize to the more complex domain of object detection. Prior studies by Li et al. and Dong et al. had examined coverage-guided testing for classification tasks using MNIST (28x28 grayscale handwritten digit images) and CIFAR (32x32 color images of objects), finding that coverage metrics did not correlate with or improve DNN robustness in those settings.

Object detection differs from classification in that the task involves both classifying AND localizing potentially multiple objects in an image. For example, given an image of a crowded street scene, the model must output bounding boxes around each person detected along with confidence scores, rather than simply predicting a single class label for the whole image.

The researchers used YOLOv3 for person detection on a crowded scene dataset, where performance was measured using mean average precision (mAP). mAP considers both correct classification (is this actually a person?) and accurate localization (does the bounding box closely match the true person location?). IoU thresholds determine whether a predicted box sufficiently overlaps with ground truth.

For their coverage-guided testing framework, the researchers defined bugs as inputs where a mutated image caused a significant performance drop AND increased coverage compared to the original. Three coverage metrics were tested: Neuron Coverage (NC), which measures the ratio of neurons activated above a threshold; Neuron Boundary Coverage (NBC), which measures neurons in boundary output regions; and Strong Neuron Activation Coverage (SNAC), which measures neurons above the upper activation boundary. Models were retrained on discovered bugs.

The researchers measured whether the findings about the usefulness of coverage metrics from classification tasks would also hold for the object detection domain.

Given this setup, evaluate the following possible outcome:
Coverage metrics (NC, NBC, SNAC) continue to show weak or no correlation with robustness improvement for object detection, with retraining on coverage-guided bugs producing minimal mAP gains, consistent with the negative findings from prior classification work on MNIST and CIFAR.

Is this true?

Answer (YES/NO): NO